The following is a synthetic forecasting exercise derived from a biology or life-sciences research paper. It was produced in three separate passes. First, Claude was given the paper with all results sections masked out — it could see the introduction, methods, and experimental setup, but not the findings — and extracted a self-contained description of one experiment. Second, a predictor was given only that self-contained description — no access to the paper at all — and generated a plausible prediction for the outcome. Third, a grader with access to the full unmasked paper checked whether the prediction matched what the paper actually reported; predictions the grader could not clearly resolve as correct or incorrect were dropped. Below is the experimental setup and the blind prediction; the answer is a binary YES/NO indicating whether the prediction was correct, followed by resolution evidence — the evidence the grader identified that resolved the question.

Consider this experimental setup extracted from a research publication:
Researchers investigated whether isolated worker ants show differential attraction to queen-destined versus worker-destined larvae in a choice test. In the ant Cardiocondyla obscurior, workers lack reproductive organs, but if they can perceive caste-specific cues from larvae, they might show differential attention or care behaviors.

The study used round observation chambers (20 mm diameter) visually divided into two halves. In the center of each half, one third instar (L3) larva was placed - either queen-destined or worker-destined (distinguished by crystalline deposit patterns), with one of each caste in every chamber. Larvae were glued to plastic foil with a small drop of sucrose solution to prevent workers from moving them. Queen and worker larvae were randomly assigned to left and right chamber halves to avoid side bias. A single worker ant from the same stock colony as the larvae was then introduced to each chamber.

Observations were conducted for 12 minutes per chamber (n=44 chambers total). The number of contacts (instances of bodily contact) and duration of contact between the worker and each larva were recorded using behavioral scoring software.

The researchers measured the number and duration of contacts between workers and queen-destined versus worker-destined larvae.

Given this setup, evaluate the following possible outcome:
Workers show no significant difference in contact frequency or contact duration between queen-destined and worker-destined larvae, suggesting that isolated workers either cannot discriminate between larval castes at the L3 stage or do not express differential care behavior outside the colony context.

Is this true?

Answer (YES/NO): YES